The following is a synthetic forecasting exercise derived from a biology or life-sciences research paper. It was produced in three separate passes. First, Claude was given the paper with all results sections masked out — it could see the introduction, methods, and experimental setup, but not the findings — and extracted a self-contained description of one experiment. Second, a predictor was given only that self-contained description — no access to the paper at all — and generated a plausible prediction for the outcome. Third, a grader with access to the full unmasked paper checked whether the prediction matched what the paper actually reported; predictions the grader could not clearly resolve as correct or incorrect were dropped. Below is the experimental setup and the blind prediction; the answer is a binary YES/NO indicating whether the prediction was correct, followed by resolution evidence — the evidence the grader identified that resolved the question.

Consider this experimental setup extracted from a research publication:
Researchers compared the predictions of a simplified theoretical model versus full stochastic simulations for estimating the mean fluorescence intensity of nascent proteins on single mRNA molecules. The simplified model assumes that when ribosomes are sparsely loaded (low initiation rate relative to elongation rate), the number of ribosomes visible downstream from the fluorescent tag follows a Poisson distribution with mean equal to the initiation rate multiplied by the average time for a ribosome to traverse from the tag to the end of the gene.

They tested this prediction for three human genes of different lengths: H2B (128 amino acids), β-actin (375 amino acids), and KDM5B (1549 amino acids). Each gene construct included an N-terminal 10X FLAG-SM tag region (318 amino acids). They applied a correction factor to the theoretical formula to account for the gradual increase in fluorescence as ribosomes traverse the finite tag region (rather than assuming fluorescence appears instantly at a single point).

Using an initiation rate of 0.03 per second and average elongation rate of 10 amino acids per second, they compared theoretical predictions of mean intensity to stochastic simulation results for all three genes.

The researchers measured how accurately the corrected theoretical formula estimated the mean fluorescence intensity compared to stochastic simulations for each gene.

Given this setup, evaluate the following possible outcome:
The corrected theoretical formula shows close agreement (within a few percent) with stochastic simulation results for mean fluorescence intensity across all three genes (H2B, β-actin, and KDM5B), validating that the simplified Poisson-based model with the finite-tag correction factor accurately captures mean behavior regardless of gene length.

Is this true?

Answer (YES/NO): NO